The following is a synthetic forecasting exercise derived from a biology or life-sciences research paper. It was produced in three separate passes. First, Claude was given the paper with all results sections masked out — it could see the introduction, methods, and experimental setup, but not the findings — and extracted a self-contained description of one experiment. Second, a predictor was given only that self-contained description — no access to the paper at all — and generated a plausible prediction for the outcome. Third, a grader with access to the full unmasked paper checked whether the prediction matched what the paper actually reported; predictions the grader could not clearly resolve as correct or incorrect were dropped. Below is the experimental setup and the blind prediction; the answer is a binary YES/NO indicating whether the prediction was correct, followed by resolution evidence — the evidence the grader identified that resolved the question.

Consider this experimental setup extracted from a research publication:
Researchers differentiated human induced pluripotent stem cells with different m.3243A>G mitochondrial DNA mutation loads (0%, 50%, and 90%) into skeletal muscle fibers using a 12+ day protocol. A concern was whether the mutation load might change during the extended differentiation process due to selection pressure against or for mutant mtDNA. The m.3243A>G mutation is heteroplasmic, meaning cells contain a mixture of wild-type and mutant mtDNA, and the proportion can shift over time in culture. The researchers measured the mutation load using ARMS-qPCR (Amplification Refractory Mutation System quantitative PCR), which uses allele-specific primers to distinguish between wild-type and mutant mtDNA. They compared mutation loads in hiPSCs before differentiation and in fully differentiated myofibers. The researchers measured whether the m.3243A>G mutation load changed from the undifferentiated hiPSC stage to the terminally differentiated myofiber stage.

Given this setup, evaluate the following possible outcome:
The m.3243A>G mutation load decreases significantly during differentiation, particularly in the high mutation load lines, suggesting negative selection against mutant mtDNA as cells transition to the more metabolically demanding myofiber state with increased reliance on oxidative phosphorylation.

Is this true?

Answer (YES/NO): NO